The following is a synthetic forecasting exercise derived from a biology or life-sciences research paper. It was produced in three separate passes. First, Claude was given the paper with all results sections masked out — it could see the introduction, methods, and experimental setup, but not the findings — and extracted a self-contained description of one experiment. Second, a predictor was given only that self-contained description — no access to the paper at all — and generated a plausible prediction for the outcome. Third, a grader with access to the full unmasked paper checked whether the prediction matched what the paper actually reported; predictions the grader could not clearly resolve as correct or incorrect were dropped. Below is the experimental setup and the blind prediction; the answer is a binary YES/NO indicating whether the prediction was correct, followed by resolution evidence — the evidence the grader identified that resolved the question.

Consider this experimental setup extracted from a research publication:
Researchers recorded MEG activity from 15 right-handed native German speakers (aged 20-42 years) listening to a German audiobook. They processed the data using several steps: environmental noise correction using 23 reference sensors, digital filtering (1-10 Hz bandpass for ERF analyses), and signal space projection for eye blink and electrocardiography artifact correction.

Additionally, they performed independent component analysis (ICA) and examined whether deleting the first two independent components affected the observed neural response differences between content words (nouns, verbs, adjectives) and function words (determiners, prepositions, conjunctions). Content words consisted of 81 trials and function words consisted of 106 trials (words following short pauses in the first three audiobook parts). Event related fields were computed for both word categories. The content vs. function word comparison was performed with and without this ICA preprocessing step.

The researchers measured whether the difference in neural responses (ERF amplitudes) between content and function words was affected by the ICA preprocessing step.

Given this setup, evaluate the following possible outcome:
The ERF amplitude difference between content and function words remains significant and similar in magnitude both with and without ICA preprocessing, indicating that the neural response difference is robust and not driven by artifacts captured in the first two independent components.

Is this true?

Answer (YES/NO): YES